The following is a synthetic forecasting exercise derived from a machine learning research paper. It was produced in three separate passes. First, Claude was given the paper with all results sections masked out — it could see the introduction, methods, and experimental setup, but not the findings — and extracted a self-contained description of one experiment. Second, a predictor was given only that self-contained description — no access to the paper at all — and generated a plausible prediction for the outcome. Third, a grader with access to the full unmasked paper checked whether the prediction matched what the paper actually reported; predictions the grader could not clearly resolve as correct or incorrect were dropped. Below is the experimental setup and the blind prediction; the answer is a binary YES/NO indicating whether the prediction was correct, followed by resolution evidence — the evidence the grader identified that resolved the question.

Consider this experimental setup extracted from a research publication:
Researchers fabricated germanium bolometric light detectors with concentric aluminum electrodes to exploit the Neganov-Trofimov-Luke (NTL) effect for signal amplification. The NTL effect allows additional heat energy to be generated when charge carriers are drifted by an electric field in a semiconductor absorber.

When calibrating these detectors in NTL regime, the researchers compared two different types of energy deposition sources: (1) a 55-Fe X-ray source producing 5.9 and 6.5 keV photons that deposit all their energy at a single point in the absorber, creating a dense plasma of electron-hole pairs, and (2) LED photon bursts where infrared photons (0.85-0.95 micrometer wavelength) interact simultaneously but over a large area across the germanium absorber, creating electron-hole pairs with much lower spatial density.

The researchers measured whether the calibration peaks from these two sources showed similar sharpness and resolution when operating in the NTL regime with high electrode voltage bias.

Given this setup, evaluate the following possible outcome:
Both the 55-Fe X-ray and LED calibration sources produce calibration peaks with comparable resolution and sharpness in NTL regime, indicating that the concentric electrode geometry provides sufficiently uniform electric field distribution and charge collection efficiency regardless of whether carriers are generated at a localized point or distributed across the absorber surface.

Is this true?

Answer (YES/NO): NO